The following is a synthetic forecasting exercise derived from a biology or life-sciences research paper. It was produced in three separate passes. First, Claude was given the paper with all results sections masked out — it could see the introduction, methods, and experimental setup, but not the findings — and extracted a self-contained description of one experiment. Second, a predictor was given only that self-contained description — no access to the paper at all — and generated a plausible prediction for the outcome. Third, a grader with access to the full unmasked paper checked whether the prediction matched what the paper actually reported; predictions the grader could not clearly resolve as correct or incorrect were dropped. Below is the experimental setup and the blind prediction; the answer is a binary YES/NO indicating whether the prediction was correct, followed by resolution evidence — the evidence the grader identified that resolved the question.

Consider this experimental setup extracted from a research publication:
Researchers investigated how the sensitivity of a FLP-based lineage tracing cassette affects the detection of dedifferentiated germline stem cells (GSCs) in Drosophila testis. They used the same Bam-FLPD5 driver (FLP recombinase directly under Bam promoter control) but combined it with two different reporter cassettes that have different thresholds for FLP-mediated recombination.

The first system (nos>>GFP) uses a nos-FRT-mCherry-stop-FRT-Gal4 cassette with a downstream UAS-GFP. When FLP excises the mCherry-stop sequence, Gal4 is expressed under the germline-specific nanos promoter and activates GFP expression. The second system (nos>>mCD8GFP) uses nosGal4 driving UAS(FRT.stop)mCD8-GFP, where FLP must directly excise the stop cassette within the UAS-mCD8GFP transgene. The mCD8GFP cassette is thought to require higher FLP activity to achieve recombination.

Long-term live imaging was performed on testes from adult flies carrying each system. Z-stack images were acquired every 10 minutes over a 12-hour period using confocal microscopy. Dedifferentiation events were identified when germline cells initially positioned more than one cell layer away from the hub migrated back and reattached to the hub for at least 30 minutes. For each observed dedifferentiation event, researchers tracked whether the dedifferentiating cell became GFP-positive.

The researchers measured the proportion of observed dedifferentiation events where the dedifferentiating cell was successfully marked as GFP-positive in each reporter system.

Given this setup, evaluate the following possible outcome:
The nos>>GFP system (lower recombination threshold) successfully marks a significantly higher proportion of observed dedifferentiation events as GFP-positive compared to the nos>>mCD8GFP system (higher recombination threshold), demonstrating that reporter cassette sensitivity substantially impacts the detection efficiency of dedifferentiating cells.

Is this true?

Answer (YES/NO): NO